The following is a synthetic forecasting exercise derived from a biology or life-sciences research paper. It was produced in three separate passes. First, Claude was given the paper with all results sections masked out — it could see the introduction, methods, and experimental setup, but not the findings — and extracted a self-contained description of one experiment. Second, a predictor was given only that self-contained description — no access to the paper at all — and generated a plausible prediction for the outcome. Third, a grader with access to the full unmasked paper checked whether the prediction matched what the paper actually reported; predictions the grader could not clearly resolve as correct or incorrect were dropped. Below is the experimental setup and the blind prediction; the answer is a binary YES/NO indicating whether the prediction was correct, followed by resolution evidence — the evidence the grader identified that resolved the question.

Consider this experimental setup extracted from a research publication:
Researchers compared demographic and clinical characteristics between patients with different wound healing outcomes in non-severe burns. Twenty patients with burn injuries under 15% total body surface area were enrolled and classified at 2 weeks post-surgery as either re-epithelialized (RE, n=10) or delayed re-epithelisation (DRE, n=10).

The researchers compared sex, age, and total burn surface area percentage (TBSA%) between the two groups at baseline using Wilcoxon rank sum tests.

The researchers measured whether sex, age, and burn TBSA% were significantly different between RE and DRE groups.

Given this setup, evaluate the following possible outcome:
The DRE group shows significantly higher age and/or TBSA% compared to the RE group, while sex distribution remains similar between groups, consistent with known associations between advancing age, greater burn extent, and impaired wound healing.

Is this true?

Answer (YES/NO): NO